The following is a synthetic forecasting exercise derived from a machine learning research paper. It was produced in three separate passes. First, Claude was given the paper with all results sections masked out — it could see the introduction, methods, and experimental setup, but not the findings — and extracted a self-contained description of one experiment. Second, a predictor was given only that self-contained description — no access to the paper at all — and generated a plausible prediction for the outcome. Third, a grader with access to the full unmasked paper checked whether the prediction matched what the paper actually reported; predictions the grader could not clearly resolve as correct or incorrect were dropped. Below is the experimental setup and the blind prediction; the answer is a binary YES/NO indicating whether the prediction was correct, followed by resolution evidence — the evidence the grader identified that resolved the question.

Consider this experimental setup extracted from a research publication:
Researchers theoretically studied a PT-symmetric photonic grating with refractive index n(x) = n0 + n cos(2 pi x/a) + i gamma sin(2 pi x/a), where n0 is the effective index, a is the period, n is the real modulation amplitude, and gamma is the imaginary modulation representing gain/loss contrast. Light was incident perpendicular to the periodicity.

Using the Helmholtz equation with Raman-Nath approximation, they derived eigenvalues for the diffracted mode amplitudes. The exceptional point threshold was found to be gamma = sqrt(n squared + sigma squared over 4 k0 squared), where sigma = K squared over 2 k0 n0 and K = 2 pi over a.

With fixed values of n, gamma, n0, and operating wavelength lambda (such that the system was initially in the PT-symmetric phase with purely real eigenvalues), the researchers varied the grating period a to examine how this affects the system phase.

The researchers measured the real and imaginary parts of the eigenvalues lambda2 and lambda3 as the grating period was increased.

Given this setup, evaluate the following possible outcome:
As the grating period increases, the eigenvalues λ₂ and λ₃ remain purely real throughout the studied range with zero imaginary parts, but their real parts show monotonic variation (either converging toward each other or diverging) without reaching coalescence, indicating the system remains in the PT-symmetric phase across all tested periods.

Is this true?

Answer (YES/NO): NO